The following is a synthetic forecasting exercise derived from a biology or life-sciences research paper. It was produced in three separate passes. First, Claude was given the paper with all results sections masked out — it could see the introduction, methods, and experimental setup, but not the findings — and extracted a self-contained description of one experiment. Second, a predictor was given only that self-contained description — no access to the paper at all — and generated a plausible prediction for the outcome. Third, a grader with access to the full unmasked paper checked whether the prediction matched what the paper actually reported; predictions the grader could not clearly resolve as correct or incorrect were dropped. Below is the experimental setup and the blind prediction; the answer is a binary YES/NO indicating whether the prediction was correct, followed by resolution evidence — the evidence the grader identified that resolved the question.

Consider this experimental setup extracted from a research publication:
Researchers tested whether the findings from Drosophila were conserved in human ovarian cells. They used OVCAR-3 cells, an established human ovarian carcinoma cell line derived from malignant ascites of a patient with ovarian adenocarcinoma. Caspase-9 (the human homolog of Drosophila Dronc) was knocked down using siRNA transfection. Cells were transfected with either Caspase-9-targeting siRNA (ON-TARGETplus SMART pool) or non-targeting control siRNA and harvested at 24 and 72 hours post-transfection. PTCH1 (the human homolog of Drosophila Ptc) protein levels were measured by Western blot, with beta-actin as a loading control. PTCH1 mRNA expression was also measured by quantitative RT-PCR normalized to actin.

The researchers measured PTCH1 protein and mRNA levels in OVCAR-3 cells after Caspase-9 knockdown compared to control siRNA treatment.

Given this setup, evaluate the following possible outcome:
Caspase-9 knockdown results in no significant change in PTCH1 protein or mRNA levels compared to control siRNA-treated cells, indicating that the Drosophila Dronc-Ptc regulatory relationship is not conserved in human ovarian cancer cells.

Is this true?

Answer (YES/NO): NO